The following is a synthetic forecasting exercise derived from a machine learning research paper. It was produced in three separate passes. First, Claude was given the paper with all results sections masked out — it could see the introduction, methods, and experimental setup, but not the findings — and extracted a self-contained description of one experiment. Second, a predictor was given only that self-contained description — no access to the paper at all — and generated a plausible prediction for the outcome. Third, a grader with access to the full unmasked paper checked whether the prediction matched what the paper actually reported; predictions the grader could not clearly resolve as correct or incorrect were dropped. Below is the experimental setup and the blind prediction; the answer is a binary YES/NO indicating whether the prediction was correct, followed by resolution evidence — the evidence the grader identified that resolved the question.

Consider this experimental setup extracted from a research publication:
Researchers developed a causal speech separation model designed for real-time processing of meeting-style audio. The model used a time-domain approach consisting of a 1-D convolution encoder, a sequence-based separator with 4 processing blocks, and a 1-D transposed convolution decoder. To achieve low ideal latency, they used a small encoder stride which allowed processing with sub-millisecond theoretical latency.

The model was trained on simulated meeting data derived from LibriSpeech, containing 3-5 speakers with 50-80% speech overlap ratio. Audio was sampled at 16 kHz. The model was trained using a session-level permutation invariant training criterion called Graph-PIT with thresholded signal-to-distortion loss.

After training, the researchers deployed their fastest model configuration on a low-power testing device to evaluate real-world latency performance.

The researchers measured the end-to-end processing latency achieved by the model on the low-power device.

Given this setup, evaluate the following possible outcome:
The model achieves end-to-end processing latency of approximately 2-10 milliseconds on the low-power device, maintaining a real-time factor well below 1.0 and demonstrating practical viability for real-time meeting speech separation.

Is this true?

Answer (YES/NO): NO